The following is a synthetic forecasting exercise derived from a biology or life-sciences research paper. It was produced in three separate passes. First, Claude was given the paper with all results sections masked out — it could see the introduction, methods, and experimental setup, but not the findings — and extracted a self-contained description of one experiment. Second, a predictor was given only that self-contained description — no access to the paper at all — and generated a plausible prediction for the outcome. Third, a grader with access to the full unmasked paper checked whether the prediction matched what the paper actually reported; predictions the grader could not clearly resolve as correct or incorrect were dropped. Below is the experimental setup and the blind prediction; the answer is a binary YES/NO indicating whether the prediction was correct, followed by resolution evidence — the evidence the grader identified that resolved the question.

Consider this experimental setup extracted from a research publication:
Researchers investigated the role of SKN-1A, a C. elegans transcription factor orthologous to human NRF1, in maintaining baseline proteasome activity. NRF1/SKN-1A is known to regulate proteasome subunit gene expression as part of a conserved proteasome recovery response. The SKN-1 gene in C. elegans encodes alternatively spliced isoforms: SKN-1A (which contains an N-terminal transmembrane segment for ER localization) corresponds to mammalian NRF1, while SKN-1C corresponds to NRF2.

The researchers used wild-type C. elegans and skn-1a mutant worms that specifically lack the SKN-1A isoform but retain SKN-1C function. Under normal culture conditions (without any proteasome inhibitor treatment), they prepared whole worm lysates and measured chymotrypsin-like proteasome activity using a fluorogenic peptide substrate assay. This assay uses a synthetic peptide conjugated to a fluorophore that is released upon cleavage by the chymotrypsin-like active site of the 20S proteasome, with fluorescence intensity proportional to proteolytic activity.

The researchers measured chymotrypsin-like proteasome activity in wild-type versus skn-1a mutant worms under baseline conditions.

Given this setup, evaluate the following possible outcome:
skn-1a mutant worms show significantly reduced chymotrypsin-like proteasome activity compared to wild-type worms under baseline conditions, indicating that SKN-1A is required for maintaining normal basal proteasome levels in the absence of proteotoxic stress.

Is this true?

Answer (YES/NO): YES